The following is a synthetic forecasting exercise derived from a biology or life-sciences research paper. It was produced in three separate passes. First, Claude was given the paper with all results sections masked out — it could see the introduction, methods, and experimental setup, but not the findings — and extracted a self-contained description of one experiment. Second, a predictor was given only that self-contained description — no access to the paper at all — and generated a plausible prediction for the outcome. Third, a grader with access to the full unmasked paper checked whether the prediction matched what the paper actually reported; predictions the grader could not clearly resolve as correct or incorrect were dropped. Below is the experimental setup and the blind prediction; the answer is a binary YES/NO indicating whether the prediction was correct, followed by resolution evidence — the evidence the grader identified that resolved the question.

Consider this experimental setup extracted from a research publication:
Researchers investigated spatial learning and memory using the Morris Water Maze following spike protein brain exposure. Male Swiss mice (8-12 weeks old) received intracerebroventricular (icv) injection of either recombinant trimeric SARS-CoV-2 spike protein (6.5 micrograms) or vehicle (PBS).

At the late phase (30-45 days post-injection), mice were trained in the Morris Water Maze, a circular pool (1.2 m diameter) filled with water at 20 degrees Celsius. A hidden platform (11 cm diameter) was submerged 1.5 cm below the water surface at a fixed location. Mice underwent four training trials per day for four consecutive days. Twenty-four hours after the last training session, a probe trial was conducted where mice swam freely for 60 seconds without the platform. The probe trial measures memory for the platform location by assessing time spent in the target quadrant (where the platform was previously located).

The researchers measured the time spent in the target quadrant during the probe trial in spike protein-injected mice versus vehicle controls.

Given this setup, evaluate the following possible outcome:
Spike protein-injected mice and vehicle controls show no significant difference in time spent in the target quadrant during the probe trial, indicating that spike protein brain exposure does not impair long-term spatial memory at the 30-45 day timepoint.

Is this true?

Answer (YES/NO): NO